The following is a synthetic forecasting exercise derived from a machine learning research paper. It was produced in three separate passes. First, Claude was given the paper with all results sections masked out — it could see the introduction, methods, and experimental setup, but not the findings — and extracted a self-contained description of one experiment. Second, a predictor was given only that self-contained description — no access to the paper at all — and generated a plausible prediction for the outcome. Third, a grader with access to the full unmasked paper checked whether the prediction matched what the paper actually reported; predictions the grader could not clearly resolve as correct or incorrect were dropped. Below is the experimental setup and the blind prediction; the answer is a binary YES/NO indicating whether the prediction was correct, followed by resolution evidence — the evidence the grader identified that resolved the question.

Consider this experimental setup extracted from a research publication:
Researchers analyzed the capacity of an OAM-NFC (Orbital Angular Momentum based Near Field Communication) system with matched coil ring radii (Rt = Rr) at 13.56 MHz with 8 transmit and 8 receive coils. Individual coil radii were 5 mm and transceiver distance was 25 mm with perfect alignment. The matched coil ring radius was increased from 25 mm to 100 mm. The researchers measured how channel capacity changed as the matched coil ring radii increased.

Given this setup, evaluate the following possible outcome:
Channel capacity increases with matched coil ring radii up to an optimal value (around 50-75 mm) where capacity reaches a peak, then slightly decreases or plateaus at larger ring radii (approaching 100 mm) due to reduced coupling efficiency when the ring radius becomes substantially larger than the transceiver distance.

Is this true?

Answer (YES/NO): NO